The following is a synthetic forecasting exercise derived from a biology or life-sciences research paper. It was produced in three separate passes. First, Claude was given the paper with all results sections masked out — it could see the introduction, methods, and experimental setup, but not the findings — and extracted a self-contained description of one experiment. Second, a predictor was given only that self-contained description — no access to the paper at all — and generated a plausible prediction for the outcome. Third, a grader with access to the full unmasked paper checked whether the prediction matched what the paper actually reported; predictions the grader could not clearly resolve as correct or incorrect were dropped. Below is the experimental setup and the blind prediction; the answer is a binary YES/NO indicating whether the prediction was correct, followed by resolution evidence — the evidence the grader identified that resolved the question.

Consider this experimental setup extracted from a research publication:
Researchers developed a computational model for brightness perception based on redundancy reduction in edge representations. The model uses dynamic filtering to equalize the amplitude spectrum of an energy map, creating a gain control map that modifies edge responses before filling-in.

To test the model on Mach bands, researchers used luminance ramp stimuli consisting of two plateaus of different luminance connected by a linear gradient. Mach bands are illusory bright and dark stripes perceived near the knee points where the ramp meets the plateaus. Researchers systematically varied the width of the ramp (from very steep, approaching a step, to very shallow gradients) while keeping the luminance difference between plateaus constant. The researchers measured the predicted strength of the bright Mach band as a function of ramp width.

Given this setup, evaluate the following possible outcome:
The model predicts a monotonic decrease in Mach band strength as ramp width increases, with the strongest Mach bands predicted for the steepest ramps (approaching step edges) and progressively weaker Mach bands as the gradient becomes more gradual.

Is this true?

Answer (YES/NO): NO